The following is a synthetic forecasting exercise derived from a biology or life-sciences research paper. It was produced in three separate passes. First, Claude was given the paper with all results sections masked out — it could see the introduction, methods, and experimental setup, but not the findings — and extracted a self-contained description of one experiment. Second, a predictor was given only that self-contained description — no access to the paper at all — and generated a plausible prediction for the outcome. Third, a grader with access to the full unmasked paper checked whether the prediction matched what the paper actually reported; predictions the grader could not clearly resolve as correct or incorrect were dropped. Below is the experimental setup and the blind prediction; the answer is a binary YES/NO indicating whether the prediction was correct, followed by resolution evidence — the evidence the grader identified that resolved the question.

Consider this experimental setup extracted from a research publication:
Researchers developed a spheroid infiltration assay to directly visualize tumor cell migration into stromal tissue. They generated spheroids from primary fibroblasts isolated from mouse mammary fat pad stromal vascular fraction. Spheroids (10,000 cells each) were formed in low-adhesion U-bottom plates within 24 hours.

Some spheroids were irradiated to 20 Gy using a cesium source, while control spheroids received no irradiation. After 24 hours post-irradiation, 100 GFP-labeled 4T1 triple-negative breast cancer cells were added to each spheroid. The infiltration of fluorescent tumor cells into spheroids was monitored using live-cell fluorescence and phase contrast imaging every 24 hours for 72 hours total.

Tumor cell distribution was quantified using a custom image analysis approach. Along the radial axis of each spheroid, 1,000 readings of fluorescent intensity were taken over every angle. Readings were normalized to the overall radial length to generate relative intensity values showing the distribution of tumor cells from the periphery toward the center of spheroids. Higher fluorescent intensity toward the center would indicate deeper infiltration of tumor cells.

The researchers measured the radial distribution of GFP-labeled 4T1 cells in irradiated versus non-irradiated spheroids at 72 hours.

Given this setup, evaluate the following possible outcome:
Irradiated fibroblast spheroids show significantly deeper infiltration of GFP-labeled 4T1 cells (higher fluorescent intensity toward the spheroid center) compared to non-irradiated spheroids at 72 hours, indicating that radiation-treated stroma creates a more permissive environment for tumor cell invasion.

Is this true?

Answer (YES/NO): NO